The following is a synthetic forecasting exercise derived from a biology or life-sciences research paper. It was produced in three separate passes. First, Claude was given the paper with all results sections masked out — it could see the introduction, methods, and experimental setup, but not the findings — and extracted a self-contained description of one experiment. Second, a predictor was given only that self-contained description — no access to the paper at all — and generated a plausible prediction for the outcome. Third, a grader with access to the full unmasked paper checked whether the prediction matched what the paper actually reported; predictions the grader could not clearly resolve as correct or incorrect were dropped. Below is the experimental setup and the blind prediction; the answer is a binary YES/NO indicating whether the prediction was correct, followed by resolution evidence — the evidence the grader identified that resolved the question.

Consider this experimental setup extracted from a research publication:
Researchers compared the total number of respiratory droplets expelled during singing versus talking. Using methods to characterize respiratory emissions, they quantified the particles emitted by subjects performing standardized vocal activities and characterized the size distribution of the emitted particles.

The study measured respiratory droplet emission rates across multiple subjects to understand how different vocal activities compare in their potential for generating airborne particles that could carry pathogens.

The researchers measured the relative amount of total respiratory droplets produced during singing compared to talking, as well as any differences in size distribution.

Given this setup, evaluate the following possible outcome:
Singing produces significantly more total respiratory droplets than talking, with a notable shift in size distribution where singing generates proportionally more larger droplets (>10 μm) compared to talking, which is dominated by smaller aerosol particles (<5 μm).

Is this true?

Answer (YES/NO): NO